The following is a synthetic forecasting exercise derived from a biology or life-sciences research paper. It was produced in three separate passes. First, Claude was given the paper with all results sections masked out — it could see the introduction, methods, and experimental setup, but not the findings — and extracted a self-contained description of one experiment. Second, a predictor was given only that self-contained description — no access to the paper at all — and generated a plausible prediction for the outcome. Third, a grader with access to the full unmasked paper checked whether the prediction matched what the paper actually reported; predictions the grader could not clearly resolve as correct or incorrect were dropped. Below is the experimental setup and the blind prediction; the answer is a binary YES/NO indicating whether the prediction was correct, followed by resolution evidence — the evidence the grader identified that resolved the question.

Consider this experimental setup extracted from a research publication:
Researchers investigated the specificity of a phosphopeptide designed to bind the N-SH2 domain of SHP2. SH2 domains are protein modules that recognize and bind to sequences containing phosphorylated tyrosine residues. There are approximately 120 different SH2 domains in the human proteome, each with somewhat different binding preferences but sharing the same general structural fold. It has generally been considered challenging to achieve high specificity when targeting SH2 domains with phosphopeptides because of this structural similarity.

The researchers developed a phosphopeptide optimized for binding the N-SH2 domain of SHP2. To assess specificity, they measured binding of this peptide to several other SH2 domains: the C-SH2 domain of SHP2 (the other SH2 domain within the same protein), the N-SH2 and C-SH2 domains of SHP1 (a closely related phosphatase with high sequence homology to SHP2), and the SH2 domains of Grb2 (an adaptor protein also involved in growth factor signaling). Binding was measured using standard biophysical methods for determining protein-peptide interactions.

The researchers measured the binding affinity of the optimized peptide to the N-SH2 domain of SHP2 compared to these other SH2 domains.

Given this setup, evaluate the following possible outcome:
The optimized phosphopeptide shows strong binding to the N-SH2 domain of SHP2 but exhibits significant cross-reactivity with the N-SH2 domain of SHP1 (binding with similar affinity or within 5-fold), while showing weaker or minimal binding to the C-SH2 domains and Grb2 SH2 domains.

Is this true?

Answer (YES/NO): NO